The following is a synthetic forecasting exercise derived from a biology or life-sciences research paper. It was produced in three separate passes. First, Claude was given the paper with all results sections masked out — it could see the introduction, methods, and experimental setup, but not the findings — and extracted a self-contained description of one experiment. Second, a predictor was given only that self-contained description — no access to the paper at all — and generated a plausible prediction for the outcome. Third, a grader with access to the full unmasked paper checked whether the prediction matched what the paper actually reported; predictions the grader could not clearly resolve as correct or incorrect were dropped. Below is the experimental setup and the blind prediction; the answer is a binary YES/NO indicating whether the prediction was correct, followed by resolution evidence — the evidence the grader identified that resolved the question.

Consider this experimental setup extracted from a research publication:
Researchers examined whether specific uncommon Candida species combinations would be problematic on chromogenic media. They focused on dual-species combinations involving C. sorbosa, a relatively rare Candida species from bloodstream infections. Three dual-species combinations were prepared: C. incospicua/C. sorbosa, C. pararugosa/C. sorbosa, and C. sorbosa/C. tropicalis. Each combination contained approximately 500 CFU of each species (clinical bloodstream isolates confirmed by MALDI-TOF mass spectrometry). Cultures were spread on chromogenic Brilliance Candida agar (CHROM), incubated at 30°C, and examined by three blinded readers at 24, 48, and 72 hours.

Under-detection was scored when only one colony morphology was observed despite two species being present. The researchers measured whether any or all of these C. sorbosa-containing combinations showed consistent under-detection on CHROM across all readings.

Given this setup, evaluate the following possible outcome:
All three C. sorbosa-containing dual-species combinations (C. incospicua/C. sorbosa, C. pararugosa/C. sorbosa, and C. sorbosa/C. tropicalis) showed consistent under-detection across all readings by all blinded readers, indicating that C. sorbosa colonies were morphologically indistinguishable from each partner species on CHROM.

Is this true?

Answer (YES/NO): NO